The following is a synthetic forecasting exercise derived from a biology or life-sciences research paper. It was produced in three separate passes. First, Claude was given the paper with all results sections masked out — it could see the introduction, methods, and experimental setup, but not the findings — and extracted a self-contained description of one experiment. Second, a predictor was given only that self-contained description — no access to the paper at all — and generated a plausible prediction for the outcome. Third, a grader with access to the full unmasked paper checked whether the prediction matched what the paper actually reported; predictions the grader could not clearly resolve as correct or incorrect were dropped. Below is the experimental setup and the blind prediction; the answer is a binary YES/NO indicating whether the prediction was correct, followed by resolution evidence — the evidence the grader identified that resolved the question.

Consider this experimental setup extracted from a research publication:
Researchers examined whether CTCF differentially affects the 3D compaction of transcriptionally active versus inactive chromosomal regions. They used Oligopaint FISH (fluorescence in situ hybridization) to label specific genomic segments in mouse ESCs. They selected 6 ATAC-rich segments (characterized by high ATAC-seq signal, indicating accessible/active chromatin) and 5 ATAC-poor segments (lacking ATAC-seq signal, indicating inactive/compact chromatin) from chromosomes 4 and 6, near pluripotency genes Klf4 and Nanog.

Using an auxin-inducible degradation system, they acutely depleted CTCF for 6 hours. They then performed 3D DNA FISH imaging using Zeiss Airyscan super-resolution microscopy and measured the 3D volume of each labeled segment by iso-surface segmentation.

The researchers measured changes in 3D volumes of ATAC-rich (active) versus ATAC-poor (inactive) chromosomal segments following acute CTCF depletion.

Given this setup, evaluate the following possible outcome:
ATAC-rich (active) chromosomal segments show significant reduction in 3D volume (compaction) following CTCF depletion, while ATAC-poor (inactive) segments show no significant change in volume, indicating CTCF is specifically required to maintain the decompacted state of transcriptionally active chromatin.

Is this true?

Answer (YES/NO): YES